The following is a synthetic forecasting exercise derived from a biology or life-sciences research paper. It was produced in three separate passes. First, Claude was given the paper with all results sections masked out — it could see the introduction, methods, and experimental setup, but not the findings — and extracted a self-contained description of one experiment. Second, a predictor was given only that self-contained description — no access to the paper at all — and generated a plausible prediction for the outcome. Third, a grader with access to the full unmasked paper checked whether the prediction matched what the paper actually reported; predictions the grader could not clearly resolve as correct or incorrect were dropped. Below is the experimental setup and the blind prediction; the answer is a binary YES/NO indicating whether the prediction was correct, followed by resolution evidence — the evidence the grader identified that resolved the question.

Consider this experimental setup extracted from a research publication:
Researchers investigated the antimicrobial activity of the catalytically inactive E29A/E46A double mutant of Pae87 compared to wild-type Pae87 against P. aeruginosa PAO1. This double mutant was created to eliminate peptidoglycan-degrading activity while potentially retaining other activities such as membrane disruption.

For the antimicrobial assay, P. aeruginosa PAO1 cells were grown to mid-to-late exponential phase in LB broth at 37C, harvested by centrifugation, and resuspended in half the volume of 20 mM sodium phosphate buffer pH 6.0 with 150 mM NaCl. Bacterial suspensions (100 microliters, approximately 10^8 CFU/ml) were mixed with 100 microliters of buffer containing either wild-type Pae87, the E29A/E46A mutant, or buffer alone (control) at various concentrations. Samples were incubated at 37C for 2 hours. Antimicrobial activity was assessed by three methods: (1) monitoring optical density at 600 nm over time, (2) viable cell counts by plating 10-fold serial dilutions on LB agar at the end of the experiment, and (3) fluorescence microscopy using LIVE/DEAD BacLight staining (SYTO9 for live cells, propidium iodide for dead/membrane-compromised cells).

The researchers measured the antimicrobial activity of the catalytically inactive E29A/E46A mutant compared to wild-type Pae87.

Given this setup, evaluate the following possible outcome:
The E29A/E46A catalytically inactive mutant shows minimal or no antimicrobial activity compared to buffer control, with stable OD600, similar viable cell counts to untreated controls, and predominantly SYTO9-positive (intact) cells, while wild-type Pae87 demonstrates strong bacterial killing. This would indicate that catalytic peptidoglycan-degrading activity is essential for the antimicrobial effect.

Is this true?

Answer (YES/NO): NO